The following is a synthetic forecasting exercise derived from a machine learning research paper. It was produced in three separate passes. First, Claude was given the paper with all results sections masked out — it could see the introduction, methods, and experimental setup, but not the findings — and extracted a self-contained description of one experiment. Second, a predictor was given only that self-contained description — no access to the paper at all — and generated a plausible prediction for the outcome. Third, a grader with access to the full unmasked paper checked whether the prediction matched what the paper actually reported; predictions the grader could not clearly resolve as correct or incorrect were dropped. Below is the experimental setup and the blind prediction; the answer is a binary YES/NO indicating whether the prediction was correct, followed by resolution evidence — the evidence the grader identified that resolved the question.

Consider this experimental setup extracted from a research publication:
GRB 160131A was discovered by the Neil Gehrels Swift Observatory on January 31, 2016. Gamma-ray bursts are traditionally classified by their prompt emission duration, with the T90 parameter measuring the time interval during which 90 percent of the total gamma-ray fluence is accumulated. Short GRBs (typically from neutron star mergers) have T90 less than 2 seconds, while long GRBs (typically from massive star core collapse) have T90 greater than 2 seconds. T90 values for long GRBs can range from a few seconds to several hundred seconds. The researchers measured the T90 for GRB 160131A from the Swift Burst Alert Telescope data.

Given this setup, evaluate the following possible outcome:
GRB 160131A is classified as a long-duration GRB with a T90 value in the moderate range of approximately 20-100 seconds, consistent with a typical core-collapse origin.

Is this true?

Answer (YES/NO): NO